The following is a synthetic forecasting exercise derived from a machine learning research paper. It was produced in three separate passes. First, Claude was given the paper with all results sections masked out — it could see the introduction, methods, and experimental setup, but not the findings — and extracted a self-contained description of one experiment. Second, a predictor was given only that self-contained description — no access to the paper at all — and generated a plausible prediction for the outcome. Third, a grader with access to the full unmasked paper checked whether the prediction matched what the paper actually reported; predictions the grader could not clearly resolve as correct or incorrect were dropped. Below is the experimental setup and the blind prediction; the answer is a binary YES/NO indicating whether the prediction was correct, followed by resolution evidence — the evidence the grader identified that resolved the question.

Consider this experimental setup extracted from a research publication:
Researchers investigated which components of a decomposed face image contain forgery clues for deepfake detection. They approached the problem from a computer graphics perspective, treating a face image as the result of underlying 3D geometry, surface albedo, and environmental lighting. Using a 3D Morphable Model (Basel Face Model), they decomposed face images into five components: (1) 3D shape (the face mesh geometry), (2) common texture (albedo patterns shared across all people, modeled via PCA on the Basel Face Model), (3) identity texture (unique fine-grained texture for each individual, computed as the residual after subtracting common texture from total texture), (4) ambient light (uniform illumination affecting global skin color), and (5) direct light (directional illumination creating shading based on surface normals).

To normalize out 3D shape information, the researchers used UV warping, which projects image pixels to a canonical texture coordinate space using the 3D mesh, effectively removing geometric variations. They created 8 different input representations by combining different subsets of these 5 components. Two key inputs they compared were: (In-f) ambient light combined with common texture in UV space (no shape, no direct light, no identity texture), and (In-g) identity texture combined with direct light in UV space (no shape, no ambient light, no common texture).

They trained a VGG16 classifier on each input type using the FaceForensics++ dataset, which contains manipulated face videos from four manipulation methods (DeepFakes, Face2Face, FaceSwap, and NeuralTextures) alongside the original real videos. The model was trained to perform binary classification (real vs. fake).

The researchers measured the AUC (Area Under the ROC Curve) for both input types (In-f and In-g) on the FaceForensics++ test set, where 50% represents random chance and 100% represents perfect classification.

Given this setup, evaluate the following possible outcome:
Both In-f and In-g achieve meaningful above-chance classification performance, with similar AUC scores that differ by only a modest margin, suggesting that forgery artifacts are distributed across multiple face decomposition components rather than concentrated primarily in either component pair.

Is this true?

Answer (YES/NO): NO